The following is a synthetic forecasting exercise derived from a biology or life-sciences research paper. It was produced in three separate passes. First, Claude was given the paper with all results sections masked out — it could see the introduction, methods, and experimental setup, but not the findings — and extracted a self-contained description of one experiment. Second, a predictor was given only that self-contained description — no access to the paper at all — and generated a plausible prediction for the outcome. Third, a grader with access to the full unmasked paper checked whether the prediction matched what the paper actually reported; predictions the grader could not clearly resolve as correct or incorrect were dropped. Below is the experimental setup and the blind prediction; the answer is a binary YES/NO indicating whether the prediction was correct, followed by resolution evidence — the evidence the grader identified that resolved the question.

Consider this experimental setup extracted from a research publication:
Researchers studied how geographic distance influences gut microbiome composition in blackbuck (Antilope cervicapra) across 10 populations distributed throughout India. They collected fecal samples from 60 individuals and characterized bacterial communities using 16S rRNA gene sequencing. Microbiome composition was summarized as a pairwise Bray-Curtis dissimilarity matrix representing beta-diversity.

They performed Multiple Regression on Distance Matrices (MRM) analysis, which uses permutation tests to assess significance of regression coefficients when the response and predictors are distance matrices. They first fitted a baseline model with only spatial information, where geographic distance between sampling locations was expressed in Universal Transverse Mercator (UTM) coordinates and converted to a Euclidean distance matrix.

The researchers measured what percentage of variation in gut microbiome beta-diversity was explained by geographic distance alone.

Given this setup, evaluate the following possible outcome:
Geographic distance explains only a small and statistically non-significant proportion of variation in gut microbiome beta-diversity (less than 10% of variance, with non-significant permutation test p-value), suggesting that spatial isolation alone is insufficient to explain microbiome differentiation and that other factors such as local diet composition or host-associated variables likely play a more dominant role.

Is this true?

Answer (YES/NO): NO